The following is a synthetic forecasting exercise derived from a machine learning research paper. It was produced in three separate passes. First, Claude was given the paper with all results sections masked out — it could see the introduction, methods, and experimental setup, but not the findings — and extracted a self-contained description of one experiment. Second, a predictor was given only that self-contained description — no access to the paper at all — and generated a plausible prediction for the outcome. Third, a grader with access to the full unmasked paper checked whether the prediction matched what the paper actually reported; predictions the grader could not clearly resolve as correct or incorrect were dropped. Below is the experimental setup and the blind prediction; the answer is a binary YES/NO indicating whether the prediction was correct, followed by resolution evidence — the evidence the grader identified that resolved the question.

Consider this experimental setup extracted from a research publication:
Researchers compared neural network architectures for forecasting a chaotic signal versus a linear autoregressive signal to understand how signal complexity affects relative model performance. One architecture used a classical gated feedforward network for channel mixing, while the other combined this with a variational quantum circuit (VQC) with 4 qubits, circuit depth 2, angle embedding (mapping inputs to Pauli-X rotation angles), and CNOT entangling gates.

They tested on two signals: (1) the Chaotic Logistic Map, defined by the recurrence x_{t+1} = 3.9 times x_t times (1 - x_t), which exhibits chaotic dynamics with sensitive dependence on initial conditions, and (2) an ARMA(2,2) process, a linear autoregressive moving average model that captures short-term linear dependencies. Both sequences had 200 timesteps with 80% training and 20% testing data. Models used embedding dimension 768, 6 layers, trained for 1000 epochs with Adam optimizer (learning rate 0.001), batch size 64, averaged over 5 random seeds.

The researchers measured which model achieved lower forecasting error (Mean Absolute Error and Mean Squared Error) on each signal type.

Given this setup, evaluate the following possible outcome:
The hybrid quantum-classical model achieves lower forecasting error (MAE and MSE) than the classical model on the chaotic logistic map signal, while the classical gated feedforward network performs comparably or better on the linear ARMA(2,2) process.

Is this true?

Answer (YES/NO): NO